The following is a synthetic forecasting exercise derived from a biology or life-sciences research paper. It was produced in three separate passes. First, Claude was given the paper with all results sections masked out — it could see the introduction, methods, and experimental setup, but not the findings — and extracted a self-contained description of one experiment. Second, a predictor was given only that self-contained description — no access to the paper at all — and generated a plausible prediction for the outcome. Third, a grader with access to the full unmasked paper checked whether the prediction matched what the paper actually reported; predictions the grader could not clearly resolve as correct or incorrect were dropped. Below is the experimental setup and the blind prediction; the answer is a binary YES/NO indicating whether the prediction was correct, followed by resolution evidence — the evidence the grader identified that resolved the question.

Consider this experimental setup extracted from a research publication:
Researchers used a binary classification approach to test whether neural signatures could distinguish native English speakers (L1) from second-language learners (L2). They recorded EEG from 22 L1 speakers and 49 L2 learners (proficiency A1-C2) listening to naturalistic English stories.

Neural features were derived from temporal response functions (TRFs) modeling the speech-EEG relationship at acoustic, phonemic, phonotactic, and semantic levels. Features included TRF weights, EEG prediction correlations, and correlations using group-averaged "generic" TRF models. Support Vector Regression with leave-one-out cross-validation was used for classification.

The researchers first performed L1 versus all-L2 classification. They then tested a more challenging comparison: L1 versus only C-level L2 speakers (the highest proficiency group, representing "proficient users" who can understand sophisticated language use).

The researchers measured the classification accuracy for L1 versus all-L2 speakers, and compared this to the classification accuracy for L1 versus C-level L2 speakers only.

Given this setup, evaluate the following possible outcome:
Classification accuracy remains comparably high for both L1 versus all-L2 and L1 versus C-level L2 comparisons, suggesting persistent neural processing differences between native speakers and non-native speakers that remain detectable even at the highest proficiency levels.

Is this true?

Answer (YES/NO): NO